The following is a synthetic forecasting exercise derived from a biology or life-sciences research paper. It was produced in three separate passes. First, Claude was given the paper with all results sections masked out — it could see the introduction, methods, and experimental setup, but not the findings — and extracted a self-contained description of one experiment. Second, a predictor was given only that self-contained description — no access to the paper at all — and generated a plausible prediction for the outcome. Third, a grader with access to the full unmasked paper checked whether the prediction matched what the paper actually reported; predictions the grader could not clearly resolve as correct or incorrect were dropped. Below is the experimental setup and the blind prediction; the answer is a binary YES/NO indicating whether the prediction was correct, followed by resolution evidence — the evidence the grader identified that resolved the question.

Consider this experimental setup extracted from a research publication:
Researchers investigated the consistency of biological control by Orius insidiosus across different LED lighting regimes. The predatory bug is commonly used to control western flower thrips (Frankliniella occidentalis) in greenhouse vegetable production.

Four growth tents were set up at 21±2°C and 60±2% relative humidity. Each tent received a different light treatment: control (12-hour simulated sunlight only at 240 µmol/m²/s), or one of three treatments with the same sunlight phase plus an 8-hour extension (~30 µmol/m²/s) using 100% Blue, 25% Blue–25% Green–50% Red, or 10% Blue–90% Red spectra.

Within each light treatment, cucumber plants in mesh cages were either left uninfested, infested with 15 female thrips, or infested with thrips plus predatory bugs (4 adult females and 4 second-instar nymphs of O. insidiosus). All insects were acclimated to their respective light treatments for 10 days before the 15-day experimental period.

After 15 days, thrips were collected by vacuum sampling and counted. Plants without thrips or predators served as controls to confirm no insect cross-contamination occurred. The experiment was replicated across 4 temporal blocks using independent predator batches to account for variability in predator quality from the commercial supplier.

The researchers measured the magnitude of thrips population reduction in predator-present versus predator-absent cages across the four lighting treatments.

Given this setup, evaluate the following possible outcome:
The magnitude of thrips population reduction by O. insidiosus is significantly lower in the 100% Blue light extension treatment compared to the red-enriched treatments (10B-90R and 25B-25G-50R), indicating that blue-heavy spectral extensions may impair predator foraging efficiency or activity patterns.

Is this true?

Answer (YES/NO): NO